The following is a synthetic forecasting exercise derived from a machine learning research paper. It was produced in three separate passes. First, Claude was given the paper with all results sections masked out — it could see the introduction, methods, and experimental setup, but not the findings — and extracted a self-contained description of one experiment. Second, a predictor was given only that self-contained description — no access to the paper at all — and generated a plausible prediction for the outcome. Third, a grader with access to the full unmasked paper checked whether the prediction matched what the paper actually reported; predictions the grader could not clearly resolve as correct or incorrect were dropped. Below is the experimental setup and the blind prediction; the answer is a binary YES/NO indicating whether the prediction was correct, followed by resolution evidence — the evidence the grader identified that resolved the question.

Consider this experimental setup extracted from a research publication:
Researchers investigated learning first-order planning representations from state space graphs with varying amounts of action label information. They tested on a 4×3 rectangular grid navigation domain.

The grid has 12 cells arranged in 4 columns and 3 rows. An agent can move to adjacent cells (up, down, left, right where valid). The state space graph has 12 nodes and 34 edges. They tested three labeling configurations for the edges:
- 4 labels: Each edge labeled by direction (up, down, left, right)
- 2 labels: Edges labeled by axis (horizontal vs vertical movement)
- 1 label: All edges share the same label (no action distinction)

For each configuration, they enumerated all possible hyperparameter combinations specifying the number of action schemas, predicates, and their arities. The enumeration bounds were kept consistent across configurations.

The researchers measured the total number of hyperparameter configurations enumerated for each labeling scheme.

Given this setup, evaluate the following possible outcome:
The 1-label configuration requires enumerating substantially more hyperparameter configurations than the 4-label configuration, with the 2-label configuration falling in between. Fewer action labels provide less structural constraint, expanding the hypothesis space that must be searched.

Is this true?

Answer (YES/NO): NO